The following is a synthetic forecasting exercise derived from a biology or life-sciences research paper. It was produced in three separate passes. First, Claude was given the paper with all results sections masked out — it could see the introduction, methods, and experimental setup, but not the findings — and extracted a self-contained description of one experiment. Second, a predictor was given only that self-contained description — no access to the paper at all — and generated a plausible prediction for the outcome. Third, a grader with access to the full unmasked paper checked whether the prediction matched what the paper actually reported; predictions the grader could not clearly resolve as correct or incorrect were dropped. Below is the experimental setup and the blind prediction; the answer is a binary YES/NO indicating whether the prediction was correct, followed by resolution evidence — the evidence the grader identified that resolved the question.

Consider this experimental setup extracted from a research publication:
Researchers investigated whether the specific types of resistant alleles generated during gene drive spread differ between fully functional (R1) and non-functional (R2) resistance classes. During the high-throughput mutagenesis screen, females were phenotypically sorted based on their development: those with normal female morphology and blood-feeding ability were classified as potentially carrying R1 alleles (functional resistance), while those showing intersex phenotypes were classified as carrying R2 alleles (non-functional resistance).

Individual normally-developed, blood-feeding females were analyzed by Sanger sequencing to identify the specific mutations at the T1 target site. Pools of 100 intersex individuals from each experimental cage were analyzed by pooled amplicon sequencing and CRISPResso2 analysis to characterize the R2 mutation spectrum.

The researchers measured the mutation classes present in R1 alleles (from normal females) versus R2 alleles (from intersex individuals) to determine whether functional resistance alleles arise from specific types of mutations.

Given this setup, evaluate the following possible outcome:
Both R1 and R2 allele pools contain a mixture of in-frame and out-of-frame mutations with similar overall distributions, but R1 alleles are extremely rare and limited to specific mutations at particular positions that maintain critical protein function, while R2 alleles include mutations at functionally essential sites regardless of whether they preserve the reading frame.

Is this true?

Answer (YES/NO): NO